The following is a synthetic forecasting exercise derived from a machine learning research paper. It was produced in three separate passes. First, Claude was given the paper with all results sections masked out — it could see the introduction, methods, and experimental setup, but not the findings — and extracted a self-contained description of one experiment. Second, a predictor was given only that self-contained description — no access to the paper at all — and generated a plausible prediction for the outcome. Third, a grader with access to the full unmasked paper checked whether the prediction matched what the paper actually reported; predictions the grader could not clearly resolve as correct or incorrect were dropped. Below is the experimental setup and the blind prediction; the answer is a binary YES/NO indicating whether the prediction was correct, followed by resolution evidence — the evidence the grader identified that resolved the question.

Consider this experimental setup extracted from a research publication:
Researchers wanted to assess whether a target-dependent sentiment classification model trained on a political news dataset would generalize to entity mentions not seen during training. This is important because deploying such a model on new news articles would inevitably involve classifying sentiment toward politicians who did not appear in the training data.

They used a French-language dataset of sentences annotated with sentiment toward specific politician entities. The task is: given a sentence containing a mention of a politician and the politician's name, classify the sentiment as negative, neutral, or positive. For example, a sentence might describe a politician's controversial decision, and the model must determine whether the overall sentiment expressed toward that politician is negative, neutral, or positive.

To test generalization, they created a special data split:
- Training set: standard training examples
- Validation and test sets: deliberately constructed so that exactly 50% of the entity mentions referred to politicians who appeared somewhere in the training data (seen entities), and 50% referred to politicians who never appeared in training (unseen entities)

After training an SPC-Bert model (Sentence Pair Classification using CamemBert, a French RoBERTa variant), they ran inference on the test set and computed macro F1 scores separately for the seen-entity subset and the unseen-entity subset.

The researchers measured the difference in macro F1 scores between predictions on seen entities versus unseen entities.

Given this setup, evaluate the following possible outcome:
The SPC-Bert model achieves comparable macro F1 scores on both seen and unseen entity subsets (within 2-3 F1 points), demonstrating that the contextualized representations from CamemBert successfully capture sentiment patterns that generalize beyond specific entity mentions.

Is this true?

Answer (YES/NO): YES